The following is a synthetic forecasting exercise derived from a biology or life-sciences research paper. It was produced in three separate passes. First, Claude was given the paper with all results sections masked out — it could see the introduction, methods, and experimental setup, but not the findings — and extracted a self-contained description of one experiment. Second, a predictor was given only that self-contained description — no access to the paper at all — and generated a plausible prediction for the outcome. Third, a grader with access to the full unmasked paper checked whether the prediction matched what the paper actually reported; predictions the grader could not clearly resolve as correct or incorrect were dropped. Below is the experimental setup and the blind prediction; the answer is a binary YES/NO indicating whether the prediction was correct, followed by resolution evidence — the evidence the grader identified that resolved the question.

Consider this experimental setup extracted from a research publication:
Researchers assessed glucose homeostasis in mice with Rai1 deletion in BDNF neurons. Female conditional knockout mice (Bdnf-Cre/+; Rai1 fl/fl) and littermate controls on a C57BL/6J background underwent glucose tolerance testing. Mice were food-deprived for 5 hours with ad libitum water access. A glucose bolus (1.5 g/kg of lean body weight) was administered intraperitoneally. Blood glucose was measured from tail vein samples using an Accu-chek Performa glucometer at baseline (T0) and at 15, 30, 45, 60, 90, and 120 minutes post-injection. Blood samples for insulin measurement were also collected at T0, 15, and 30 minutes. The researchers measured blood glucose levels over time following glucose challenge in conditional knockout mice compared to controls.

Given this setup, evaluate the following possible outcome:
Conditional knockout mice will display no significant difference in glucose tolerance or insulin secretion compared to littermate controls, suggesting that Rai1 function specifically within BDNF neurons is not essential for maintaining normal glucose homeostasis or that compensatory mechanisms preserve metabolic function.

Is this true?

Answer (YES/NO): NO